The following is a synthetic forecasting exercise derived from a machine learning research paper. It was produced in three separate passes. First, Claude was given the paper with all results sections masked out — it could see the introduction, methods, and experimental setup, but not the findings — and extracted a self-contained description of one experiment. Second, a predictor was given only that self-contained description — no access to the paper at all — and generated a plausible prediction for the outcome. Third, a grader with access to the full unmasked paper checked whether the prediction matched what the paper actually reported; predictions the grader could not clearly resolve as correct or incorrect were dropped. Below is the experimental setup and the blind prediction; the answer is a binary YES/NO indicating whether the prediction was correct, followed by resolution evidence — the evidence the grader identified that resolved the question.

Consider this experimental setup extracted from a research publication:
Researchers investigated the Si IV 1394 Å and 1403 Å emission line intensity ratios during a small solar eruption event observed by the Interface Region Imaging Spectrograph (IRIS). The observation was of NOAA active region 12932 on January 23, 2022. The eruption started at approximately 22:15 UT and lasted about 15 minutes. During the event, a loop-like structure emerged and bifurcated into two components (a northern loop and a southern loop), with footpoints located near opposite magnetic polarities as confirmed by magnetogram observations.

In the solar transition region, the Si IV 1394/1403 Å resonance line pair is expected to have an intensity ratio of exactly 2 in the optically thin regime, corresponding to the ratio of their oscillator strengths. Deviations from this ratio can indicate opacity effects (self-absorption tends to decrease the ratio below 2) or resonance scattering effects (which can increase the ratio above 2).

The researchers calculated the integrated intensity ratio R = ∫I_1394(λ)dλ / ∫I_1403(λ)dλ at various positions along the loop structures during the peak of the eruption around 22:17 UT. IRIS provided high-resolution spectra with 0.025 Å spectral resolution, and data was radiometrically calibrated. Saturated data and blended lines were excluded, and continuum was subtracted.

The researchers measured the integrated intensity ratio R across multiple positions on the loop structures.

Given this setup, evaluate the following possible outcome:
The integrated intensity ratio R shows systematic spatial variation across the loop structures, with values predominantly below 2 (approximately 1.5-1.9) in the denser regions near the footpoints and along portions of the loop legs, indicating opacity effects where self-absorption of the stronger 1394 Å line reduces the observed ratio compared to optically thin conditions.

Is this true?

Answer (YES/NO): NO